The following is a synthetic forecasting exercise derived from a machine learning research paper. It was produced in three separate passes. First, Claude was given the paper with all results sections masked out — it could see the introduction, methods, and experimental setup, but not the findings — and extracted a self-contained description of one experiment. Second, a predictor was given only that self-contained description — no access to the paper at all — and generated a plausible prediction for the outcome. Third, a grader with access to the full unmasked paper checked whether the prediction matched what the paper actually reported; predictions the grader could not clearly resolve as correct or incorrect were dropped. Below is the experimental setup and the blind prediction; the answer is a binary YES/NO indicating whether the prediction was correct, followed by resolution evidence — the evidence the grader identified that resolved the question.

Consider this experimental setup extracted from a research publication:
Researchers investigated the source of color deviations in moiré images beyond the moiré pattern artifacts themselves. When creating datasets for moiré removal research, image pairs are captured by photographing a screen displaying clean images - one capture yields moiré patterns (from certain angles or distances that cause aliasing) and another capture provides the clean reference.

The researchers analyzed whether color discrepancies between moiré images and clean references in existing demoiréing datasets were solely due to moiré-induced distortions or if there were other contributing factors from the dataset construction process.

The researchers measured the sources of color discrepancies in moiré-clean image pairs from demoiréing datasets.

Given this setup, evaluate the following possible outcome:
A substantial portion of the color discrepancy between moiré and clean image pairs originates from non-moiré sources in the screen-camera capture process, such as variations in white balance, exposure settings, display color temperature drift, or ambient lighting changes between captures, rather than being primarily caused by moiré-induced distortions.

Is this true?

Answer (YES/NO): NO